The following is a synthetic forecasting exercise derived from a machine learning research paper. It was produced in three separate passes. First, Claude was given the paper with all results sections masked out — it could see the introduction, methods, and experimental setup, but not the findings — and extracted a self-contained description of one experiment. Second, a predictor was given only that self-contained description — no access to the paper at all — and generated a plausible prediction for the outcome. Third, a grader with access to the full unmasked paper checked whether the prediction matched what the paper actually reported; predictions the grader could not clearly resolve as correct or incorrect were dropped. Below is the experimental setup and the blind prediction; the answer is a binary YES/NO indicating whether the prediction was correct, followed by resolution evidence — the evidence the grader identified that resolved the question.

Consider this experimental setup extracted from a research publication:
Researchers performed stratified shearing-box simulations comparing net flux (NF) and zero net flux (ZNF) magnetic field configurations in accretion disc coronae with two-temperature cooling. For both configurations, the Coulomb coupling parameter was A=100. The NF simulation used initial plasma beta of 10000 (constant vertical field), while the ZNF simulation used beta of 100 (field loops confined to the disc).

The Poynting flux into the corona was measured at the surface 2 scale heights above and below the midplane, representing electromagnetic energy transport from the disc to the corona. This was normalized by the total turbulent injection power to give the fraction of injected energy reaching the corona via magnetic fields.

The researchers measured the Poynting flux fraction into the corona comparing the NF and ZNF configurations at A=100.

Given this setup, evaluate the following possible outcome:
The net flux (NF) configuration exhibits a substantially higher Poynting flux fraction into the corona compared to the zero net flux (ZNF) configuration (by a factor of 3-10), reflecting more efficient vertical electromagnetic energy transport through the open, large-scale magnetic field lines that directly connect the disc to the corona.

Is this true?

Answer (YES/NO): NO